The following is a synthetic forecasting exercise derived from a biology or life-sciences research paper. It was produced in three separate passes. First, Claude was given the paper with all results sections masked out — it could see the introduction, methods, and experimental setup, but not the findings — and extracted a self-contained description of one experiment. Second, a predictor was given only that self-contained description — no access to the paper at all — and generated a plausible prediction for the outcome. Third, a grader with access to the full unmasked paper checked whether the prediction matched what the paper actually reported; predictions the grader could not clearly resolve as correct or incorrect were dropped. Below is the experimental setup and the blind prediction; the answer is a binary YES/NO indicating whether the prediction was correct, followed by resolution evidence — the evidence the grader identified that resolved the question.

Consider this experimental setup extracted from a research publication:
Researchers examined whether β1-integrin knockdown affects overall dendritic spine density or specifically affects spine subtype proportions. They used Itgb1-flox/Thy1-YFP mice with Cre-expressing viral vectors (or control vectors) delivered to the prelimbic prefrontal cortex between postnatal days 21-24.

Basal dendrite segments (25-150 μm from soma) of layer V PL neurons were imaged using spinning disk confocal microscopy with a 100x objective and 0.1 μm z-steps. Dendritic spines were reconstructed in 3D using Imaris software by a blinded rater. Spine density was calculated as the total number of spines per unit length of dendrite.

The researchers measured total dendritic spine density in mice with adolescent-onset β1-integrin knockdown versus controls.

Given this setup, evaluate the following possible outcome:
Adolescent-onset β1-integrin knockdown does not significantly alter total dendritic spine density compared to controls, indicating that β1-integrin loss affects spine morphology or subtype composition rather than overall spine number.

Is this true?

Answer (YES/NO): NO